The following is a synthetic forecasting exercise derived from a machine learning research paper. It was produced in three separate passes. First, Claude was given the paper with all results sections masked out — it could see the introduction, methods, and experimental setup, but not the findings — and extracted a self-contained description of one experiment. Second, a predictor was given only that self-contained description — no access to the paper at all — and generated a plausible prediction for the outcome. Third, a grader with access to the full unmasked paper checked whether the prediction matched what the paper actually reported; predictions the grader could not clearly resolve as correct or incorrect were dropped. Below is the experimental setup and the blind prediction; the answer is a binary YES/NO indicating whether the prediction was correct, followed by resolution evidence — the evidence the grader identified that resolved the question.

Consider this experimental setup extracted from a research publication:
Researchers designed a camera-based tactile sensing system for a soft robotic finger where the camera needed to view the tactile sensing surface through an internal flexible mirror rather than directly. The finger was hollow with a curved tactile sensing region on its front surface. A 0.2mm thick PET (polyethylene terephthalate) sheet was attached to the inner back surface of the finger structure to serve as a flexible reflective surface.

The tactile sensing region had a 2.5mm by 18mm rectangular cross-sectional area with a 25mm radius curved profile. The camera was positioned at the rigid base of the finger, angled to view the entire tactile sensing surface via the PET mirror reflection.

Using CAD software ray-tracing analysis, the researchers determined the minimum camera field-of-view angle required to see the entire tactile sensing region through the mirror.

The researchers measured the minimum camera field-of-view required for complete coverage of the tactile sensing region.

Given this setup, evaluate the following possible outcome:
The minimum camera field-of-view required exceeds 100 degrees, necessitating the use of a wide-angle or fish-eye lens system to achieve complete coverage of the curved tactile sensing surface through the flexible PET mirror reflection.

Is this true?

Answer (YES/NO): NO